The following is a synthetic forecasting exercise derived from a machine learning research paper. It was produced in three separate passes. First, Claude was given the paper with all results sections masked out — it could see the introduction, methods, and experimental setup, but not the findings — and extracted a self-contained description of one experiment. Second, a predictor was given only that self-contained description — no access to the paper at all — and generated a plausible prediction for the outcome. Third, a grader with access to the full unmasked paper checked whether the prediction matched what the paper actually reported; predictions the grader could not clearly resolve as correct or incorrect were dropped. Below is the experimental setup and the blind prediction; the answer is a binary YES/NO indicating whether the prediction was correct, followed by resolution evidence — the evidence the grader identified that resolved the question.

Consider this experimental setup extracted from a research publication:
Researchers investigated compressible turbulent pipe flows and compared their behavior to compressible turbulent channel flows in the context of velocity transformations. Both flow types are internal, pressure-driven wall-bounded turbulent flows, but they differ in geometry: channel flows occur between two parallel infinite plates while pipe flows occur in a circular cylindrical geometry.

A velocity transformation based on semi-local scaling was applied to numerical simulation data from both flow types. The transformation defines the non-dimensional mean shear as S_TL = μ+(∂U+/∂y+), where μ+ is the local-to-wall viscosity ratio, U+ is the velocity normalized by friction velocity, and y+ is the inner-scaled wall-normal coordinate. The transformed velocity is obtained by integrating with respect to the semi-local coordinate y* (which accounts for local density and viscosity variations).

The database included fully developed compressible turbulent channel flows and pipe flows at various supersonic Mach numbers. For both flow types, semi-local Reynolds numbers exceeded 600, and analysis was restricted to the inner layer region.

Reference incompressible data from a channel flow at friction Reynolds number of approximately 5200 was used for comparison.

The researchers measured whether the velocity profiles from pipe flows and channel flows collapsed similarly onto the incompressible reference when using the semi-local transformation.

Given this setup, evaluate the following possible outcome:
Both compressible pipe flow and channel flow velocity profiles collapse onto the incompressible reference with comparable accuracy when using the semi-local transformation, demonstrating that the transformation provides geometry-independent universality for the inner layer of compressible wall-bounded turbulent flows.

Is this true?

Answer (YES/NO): YES